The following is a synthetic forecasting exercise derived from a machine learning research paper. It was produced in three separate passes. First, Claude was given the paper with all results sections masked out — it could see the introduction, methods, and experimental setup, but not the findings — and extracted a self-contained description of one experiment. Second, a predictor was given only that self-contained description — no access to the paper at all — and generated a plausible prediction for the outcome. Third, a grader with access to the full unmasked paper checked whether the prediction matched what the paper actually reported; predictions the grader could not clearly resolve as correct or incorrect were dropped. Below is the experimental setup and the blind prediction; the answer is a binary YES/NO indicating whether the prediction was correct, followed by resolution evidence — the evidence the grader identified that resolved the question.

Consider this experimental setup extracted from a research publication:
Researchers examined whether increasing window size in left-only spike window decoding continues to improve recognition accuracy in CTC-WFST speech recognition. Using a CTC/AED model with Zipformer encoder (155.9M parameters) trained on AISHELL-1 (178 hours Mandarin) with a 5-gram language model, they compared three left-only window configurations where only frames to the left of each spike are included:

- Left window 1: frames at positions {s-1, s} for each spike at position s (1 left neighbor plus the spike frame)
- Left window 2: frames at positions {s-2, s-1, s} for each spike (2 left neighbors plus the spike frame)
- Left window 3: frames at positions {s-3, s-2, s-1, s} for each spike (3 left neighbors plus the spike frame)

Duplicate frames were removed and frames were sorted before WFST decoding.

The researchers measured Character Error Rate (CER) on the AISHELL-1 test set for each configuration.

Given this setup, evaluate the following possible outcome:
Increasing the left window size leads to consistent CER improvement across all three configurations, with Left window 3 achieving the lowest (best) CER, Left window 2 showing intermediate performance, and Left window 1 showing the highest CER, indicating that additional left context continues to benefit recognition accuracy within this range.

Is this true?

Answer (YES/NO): NO